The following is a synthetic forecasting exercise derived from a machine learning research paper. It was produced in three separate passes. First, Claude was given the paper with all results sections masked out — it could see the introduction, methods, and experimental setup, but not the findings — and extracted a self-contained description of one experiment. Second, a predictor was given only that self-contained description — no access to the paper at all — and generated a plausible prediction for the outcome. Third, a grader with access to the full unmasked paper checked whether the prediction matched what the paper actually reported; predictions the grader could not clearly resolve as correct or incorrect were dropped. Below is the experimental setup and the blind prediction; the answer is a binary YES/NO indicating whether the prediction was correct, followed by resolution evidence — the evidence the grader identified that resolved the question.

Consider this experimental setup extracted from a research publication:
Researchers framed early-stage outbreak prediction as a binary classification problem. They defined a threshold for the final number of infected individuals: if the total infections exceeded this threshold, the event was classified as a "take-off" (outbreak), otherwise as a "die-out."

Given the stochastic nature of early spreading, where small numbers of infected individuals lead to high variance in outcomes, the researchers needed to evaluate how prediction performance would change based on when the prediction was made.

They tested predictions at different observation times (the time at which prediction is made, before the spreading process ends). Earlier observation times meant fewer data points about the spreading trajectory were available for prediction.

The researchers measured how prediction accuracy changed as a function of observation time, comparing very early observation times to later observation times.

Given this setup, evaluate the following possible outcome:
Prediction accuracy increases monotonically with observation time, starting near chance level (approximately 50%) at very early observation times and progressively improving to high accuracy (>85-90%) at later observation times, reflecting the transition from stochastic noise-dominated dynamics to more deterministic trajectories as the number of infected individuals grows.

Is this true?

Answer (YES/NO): NO